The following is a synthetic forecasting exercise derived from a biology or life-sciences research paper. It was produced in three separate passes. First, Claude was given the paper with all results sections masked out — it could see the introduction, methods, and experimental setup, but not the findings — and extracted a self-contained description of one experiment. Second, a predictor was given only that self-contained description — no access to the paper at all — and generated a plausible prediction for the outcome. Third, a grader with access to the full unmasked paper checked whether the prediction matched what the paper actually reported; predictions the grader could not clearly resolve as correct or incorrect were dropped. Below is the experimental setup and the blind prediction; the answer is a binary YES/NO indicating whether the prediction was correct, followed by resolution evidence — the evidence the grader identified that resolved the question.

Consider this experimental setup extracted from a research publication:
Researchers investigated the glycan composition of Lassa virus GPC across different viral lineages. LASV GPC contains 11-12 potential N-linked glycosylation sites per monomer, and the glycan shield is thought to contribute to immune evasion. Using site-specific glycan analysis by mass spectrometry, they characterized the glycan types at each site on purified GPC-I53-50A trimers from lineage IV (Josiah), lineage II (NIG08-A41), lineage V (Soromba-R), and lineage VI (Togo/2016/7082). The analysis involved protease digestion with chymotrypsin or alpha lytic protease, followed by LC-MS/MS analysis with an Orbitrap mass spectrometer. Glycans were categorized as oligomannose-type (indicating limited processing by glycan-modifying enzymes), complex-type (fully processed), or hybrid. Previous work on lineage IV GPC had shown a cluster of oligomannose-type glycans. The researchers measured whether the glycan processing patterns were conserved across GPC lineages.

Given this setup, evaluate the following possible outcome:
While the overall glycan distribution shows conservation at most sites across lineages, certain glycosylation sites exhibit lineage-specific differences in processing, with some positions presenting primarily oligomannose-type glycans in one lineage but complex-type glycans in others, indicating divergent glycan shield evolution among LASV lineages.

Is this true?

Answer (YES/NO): NO